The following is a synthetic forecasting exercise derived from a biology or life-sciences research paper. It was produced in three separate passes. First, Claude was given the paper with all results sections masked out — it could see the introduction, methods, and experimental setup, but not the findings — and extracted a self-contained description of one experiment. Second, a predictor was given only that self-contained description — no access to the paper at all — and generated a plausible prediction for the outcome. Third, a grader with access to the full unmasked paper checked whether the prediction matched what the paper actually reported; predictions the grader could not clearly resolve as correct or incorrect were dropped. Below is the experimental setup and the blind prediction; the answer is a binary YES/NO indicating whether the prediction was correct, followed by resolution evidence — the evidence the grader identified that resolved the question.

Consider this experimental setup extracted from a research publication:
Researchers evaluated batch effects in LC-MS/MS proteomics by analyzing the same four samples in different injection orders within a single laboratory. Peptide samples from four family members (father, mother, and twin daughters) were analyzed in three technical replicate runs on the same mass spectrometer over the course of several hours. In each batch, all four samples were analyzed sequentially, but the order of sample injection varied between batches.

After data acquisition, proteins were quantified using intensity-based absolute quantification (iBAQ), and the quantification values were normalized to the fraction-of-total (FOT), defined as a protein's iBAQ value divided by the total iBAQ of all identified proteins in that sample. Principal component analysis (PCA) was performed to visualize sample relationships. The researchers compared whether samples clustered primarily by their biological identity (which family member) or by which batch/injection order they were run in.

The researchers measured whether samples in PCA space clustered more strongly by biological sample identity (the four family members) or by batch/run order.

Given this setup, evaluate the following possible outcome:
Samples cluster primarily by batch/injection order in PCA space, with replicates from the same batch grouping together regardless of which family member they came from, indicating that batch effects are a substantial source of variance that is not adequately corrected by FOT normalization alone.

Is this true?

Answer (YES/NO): YES